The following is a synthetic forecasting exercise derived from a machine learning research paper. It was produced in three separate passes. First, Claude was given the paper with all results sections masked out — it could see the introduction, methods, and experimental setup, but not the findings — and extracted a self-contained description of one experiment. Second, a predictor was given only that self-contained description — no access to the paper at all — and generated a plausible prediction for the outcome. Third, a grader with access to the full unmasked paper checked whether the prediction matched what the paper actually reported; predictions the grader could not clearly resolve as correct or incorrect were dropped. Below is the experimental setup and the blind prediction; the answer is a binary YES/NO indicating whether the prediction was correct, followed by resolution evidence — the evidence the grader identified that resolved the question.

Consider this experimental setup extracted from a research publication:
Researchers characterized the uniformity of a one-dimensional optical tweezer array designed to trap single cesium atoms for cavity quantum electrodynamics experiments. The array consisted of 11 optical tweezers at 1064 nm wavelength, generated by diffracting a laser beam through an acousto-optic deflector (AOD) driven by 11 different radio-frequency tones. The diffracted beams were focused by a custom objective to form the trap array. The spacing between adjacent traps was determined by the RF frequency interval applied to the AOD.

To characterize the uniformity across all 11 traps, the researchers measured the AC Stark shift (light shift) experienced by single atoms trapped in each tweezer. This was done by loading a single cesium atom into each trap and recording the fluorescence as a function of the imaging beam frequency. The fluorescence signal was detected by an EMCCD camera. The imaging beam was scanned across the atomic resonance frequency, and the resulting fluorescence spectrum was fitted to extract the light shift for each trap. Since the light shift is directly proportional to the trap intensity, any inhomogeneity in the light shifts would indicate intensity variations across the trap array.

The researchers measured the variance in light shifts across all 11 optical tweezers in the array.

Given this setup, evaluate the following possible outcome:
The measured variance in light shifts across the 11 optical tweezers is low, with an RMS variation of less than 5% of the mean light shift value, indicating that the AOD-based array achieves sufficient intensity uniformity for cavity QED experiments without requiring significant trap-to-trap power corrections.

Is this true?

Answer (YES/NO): YES